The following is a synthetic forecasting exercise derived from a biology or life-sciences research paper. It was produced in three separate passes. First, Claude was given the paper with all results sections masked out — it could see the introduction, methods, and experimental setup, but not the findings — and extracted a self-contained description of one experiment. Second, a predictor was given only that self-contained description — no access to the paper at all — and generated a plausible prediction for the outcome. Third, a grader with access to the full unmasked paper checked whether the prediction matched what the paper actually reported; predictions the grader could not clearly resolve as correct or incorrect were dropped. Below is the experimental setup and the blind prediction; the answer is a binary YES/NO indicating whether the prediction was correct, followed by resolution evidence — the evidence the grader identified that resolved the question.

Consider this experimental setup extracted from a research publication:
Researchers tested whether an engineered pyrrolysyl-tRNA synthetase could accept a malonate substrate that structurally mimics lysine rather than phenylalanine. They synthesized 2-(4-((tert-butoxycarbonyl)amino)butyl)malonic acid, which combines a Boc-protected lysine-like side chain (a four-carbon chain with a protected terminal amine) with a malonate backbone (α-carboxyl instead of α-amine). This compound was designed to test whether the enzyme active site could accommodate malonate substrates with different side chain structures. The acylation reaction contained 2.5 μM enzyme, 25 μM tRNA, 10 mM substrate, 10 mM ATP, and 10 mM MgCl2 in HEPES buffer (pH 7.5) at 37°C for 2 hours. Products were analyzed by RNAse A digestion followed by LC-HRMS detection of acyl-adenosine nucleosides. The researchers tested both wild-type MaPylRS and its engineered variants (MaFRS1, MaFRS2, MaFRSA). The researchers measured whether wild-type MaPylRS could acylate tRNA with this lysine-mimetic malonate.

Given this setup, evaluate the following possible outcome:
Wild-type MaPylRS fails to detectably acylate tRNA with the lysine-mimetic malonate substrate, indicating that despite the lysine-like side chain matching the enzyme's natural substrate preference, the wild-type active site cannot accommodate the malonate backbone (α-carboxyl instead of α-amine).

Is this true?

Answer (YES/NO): NO